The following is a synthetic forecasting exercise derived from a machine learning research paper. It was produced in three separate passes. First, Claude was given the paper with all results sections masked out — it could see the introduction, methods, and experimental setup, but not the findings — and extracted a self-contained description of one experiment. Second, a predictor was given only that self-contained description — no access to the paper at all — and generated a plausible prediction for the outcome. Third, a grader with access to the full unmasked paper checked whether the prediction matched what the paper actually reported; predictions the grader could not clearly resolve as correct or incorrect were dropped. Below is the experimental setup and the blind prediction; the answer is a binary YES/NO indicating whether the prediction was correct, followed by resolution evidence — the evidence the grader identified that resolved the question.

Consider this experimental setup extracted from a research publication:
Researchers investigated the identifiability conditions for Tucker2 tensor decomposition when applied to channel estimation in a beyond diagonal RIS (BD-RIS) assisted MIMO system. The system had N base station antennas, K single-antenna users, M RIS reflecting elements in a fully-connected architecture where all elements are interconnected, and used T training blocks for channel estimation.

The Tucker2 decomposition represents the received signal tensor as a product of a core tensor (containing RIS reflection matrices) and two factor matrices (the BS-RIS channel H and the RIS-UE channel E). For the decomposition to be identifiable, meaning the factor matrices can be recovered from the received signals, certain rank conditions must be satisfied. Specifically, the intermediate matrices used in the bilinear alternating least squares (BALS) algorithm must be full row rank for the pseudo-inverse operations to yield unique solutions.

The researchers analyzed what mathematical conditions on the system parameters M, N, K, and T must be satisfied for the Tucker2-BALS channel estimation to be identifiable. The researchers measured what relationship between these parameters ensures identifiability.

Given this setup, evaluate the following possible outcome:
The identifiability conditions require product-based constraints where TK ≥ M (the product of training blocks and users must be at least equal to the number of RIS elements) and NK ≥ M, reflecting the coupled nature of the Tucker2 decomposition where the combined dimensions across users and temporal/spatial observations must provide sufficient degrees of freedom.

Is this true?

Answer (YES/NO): NO